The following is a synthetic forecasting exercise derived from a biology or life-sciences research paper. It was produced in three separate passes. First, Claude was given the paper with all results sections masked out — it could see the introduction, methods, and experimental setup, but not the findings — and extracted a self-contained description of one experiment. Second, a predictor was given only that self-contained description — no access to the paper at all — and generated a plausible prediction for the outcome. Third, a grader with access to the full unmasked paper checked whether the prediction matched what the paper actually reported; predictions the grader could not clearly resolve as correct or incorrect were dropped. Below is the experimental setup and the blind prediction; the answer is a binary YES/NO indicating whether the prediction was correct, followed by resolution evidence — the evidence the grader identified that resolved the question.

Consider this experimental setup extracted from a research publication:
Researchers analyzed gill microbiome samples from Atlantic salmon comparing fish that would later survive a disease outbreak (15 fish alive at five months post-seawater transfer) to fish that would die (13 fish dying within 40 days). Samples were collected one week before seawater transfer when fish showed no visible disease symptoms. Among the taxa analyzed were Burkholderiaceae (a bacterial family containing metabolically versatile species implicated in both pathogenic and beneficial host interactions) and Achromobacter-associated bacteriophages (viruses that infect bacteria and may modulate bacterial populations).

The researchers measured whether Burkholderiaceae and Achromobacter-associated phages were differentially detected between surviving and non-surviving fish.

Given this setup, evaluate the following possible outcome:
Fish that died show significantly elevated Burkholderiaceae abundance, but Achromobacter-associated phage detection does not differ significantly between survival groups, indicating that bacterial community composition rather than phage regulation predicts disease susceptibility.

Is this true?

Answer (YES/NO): NO